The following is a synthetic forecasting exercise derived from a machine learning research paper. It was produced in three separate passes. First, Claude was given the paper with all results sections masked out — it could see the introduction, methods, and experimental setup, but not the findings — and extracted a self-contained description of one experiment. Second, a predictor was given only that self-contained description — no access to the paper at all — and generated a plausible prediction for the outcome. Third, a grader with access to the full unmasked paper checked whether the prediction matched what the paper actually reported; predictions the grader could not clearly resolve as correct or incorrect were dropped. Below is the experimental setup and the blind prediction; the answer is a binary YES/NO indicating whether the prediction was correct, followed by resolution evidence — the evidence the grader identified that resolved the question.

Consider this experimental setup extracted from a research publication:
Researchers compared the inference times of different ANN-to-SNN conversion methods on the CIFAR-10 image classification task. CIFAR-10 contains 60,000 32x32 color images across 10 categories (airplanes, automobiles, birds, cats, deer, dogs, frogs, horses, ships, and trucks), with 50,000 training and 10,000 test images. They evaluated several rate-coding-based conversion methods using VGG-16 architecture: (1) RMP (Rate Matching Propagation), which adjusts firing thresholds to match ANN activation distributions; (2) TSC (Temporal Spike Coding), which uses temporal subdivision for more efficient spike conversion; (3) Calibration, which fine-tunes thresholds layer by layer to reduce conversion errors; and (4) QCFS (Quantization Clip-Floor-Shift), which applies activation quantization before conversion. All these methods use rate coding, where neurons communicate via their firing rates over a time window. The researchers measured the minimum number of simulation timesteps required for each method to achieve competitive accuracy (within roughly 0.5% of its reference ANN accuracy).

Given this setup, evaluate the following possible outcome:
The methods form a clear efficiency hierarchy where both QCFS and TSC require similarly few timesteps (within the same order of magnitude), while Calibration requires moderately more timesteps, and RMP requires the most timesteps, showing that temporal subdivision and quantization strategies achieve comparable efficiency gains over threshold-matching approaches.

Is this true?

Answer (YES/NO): NO